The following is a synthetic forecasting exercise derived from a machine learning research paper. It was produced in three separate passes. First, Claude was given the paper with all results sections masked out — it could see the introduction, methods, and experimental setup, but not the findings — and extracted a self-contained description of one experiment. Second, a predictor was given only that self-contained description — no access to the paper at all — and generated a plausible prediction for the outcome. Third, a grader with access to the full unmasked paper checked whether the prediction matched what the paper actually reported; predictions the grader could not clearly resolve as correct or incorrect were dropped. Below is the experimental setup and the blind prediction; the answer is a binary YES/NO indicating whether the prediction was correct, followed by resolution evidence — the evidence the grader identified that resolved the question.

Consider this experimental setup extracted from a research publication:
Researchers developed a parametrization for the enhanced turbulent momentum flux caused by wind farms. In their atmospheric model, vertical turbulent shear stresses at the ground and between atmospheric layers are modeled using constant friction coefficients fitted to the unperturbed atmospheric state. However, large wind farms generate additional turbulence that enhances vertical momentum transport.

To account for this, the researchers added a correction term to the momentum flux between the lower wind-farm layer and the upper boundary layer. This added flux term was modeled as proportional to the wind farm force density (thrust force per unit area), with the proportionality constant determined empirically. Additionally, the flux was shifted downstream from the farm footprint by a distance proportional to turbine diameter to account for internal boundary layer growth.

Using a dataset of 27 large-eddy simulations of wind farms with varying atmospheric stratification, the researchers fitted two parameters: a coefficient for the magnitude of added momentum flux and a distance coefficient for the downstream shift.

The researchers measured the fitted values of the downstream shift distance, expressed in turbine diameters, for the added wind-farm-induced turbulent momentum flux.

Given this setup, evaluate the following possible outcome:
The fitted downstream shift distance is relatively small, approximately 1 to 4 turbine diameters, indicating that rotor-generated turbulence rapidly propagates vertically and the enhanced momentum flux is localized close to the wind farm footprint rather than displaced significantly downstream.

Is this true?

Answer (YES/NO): NO